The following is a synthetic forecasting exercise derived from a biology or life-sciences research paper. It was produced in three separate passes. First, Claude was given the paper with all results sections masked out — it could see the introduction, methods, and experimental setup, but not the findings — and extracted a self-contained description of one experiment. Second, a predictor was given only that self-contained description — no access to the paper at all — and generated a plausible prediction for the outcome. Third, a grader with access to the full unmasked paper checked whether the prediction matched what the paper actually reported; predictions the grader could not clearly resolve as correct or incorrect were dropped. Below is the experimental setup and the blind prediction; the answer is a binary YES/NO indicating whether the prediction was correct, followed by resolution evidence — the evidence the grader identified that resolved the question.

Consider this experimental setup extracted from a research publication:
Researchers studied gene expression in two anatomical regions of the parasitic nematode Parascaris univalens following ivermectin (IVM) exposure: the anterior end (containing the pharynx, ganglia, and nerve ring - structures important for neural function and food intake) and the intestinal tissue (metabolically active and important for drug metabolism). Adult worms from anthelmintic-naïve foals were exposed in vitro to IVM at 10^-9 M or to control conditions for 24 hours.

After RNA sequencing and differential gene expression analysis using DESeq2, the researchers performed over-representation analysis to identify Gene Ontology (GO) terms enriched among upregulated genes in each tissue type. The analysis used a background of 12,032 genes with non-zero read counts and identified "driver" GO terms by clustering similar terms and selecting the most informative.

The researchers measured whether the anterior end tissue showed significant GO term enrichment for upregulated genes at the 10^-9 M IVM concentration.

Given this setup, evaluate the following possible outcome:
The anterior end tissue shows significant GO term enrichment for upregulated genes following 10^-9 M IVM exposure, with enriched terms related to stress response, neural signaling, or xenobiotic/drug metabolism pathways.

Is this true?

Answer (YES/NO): NO